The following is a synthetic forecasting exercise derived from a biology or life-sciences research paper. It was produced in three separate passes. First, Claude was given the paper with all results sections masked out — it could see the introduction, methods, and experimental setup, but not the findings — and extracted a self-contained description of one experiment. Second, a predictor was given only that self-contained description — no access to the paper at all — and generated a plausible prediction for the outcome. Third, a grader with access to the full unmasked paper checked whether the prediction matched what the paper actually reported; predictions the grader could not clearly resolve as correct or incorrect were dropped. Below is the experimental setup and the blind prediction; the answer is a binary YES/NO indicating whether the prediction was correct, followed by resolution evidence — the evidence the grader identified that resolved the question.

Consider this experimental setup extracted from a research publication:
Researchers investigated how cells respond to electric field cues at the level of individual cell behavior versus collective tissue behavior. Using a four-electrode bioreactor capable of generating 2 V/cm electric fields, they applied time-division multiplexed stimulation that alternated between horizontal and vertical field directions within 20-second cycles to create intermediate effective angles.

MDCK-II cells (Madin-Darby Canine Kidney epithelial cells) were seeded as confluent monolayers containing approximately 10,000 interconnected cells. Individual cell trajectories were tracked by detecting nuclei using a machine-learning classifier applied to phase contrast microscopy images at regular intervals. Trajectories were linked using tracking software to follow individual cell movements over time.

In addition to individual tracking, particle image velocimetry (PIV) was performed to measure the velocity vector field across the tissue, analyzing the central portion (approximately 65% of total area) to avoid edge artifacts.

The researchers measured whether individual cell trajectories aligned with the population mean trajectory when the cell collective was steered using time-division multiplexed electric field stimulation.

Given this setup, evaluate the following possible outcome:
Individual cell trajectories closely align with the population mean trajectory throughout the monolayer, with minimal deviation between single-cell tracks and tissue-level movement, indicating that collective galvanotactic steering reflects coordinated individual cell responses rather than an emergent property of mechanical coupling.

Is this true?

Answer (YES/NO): NO